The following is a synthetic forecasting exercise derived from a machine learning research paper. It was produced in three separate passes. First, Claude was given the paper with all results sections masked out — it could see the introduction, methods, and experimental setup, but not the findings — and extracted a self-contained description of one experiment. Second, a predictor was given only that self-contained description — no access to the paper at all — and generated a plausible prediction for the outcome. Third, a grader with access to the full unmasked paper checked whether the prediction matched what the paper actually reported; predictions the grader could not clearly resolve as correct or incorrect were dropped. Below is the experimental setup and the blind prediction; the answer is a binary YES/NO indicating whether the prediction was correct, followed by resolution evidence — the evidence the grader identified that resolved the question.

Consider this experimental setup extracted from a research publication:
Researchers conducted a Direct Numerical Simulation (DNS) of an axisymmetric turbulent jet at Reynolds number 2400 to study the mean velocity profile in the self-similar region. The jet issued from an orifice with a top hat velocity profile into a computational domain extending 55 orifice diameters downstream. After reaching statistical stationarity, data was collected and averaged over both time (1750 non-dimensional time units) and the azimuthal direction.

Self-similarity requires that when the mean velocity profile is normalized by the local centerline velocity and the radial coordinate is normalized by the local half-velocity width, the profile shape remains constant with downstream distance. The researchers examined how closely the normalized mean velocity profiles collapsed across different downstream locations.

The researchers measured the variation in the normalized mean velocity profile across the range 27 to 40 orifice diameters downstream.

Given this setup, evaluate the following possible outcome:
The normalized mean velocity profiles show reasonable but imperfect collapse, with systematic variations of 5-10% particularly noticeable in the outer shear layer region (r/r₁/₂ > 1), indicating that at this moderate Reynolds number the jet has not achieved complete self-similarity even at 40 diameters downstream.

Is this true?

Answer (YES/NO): NO